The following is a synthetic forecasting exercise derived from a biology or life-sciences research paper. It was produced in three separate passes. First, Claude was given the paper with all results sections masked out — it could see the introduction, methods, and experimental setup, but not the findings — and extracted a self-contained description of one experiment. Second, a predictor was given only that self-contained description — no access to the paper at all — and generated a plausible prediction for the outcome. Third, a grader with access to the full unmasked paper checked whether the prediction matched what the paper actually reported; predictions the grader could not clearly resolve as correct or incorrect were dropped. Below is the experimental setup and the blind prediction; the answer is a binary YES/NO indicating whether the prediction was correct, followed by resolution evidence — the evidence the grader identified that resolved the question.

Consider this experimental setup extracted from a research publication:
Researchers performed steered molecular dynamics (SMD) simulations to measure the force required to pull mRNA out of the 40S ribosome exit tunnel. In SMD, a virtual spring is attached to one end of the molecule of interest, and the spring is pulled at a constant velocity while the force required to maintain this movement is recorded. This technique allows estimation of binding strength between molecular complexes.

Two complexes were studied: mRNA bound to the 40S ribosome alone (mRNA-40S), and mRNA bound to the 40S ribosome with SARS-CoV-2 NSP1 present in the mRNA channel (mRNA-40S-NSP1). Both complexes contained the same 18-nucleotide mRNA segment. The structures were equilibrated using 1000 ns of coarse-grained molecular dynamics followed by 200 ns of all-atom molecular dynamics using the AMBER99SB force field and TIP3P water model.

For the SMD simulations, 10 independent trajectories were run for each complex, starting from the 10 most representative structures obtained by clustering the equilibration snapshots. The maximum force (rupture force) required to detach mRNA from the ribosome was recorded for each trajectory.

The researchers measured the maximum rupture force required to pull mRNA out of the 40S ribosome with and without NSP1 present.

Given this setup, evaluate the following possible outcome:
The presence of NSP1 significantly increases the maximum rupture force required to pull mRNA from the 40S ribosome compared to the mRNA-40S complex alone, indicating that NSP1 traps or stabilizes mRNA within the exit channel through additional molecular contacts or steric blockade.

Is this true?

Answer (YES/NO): YES